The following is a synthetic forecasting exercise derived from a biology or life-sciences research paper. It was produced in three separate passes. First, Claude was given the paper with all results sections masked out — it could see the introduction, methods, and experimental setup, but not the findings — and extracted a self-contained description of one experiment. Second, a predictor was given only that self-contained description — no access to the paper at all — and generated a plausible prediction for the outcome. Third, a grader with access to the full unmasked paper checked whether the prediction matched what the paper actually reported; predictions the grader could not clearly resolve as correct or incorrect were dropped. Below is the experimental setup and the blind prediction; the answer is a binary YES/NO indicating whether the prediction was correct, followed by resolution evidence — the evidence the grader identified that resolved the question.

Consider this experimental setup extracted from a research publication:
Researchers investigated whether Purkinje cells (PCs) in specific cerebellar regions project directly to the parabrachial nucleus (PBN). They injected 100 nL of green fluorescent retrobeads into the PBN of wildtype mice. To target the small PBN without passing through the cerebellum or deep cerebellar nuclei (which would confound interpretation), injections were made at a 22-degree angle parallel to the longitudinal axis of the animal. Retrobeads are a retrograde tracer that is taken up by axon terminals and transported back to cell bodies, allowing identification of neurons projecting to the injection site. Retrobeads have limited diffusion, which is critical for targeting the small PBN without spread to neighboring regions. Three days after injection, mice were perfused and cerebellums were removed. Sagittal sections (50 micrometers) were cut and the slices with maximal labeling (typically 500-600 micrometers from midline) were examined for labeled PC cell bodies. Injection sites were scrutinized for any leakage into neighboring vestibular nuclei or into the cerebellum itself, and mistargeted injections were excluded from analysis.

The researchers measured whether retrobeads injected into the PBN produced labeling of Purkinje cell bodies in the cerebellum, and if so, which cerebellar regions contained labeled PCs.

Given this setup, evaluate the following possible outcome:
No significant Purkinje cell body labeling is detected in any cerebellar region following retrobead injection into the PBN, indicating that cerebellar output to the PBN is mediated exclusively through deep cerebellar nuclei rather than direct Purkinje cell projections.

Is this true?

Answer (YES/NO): NO